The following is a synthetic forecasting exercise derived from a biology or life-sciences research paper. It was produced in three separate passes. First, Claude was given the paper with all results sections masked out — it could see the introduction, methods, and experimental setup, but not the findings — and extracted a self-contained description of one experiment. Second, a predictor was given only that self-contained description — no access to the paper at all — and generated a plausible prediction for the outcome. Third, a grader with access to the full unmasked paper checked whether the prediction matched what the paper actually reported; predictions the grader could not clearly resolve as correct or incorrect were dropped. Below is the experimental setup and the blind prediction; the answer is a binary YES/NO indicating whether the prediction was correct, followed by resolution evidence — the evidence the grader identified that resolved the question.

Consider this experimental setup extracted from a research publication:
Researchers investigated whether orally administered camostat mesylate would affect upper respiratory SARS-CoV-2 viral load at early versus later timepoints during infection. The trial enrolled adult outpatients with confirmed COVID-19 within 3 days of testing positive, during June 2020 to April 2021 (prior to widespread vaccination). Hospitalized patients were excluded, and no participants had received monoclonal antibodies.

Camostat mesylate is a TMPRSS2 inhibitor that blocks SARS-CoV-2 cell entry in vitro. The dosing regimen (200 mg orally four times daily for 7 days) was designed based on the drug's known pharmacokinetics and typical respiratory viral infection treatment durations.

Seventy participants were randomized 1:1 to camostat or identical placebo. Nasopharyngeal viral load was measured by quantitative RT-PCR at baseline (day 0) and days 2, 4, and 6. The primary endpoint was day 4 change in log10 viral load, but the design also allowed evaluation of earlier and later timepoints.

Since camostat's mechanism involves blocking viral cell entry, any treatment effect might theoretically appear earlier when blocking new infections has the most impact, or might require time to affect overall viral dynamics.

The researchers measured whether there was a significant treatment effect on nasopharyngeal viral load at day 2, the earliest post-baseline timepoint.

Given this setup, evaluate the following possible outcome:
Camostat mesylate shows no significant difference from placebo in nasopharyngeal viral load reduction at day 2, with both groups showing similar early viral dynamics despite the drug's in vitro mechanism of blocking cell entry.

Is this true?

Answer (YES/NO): YES